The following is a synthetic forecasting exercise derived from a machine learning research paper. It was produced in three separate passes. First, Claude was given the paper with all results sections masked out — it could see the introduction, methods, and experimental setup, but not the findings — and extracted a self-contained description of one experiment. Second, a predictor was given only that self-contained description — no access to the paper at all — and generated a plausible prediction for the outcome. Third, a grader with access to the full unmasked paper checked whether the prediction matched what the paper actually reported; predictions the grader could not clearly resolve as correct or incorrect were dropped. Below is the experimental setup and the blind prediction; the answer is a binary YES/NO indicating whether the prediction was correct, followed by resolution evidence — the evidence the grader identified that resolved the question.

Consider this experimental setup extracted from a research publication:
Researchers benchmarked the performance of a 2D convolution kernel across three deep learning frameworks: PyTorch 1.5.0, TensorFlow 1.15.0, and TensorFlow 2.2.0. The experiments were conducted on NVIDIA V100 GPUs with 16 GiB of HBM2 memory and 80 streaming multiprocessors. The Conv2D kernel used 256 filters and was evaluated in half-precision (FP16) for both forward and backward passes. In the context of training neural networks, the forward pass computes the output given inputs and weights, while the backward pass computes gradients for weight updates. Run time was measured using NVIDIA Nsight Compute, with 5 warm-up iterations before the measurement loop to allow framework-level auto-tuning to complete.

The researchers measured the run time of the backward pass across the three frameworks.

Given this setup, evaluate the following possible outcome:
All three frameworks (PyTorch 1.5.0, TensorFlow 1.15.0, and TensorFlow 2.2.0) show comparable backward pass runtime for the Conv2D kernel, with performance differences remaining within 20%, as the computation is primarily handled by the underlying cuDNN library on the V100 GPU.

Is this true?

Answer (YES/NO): NO